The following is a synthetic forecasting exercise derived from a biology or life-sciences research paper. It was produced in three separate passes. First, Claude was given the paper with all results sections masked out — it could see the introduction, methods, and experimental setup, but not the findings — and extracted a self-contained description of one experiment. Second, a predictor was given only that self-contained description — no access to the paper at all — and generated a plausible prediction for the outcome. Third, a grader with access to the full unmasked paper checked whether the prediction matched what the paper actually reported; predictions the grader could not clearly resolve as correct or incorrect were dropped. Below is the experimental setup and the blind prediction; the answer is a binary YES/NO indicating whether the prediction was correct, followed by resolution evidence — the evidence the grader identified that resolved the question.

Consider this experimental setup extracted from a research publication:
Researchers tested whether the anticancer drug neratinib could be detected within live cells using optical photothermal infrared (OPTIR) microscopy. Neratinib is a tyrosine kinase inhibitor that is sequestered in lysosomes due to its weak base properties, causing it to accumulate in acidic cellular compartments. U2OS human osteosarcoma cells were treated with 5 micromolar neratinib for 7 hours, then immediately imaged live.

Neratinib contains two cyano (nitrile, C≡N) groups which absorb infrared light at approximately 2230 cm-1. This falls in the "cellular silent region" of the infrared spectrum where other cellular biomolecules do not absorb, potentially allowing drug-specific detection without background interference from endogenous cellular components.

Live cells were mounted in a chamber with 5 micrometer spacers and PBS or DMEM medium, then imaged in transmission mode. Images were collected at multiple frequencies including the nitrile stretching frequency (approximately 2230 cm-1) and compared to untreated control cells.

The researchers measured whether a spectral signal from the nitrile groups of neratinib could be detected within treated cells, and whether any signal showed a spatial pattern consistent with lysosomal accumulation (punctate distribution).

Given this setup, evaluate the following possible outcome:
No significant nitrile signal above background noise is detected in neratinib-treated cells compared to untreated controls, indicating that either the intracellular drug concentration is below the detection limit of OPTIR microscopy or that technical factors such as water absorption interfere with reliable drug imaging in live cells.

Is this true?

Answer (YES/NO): NO